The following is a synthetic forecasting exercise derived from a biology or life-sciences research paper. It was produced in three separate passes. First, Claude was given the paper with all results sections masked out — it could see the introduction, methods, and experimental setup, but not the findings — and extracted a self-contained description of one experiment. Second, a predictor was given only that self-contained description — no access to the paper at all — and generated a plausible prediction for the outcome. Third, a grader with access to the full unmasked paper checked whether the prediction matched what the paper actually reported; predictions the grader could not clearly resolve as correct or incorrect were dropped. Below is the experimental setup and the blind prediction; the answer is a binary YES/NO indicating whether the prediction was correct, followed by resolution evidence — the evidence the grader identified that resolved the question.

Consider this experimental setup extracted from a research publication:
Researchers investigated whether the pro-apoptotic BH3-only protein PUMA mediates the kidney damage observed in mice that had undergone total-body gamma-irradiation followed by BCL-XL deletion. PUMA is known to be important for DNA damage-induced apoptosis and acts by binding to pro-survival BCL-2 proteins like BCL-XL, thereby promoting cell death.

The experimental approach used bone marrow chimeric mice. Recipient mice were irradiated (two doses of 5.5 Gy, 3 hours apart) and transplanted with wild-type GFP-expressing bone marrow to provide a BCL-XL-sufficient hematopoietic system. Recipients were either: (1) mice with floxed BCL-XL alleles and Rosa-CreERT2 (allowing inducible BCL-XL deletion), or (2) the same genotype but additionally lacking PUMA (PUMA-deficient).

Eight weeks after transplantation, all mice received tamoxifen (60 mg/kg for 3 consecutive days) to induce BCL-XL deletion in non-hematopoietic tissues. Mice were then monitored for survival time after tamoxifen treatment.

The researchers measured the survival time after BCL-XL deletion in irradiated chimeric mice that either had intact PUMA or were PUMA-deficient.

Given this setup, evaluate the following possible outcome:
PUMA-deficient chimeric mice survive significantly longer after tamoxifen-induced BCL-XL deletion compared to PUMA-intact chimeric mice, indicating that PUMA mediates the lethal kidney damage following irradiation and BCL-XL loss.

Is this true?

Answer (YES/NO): YES